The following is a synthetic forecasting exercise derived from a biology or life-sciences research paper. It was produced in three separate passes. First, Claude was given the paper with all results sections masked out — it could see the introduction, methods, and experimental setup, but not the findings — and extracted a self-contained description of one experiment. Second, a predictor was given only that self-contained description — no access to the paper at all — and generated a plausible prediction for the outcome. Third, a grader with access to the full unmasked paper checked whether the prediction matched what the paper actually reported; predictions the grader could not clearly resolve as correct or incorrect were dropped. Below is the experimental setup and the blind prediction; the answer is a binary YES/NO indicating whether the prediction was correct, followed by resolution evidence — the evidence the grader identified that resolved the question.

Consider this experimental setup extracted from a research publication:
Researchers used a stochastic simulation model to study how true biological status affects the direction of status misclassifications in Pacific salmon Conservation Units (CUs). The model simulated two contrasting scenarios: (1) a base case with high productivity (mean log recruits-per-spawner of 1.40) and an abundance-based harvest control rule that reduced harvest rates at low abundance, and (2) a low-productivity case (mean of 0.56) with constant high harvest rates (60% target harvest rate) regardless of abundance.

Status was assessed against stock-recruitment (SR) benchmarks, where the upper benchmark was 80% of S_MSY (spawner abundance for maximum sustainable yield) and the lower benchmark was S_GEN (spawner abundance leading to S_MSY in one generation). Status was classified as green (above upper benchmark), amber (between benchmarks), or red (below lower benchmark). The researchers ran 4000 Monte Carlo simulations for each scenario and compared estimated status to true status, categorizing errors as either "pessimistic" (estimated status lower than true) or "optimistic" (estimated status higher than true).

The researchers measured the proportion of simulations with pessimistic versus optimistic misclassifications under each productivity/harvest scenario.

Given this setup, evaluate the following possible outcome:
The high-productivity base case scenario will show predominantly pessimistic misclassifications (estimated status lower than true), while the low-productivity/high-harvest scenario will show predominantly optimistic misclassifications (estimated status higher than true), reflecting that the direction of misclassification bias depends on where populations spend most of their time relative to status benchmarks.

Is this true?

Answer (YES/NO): YES